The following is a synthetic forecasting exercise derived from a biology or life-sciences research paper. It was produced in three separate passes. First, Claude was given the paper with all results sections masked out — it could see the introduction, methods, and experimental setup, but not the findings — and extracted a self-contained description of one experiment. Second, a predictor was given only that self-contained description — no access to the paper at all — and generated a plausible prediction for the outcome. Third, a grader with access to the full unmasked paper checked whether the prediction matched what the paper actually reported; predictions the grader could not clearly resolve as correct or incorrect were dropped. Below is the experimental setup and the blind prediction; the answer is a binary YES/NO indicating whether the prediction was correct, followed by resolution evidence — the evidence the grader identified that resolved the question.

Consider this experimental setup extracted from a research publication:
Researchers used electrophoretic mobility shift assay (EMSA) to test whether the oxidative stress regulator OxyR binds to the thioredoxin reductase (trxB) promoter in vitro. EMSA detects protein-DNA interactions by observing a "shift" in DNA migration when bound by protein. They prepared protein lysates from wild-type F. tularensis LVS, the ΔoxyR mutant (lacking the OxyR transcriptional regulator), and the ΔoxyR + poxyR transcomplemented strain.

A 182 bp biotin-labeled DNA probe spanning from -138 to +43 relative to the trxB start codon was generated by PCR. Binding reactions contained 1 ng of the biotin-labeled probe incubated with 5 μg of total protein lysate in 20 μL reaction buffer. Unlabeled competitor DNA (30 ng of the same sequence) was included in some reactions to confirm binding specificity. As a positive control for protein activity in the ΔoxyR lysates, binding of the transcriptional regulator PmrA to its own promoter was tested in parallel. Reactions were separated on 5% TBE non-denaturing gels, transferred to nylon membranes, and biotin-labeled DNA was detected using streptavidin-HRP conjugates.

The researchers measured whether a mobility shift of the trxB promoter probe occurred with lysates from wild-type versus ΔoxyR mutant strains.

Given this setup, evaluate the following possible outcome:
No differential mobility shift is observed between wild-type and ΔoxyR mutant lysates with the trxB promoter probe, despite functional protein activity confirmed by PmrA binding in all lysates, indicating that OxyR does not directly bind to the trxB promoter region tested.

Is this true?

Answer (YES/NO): NO